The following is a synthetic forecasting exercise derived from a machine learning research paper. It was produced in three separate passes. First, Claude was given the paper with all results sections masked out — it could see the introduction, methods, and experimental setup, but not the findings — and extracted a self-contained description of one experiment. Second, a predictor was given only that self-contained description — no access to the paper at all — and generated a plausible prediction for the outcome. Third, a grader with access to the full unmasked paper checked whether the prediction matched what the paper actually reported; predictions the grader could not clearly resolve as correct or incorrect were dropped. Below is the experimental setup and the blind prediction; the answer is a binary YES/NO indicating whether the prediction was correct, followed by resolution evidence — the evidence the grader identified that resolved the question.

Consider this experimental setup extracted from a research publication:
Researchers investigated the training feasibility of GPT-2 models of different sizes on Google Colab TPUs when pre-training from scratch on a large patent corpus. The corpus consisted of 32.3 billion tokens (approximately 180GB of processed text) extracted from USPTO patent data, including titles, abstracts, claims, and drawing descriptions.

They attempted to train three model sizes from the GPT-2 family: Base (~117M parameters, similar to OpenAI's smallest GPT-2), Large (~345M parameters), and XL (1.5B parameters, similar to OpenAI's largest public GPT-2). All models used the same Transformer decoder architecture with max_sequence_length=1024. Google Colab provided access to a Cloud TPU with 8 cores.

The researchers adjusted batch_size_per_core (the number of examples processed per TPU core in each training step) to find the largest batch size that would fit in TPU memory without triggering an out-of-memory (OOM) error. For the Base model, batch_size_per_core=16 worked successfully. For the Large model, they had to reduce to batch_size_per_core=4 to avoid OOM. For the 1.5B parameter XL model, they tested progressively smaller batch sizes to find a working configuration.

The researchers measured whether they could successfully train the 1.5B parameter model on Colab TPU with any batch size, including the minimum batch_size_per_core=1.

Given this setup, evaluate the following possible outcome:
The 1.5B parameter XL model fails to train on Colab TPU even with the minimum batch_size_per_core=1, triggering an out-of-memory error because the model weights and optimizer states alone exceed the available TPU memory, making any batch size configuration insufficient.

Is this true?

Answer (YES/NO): YES